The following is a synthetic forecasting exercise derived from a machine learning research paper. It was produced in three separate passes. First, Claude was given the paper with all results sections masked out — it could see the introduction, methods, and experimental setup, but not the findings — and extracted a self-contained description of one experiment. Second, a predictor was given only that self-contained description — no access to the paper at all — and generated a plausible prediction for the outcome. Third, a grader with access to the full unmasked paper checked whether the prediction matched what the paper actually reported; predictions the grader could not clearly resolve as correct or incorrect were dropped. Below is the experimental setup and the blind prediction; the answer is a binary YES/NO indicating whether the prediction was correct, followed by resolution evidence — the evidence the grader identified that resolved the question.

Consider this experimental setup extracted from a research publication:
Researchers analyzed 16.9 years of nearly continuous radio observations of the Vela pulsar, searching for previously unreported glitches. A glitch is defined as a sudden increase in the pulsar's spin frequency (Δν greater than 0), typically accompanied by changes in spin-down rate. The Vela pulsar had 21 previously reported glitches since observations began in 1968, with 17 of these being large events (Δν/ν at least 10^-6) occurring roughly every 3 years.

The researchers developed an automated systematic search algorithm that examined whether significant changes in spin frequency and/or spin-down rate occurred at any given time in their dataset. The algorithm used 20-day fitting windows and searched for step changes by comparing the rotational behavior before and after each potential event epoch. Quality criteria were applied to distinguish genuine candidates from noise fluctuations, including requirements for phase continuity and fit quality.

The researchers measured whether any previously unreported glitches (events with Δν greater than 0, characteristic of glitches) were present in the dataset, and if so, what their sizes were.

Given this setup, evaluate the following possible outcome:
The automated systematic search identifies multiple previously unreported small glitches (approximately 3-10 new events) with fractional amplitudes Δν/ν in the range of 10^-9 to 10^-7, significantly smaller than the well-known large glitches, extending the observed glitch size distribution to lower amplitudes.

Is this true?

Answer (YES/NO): NO